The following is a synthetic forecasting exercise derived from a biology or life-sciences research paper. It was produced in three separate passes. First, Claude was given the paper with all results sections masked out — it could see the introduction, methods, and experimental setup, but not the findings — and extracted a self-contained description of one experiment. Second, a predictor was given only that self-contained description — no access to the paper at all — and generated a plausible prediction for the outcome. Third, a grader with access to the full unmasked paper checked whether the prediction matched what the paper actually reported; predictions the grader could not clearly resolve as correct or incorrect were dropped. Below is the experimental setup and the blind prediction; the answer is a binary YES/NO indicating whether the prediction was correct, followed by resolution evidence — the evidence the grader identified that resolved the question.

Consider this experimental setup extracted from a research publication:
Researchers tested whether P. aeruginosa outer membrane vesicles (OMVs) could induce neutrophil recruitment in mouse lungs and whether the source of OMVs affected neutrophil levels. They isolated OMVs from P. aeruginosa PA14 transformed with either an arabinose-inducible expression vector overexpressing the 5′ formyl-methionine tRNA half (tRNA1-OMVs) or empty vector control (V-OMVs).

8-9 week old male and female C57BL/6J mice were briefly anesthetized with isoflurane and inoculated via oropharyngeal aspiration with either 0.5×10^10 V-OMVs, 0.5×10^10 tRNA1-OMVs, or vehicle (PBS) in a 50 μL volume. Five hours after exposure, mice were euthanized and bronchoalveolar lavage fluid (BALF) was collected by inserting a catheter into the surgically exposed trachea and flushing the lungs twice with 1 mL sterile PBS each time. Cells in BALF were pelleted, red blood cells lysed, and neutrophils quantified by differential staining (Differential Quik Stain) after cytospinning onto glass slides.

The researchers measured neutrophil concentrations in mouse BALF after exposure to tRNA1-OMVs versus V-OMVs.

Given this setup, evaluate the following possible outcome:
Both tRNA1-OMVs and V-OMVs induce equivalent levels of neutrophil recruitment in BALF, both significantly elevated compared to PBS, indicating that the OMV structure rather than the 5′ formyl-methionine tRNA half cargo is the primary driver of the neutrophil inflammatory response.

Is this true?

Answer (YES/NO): NO